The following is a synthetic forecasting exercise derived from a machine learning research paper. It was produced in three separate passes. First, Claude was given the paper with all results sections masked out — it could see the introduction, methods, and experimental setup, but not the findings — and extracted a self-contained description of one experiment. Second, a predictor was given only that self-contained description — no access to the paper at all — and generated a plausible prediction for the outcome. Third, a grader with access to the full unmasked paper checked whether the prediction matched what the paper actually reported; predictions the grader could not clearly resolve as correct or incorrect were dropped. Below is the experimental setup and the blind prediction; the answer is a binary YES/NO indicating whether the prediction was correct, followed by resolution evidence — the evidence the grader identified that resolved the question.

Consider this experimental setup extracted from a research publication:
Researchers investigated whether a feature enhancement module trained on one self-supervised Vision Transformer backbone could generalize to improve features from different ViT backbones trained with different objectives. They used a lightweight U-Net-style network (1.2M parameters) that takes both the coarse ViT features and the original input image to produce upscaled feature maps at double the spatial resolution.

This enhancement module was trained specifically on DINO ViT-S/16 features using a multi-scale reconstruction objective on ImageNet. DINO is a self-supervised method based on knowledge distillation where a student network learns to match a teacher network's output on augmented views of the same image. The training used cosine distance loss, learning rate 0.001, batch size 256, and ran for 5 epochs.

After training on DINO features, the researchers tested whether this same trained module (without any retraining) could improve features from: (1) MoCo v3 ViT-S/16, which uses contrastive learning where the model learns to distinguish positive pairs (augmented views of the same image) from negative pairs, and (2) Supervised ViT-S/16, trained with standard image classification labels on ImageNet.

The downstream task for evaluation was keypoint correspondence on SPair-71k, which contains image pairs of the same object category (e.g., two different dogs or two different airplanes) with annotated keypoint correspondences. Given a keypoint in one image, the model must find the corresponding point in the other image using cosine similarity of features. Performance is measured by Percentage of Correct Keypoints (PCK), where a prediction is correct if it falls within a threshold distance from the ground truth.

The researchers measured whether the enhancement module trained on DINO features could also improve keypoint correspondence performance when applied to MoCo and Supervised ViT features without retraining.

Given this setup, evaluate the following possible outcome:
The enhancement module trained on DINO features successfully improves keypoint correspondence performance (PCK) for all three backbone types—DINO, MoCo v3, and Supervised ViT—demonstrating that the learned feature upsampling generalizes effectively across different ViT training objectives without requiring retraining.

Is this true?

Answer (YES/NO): NO